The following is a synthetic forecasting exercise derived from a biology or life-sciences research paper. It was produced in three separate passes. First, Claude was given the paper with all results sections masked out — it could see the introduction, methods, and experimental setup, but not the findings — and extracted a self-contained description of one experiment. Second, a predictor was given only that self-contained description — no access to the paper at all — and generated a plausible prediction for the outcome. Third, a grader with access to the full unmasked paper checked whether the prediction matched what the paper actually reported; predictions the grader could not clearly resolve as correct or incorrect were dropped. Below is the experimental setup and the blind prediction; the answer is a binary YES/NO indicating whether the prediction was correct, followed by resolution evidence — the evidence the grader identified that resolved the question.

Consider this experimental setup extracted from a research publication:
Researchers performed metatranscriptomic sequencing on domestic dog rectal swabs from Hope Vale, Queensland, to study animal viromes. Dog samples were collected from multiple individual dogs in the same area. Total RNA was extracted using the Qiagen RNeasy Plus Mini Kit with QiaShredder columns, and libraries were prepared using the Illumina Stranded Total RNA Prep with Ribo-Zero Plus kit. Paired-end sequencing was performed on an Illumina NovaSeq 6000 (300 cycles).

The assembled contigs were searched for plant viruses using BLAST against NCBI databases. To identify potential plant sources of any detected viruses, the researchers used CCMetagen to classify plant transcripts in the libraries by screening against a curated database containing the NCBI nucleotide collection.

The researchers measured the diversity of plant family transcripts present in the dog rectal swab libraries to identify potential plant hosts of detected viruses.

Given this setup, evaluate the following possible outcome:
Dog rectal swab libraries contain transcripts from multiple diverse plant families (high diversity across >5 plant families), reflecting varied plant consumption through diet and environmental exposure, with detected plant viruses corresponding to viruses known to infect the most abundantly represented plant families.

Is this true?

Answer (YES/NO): NO